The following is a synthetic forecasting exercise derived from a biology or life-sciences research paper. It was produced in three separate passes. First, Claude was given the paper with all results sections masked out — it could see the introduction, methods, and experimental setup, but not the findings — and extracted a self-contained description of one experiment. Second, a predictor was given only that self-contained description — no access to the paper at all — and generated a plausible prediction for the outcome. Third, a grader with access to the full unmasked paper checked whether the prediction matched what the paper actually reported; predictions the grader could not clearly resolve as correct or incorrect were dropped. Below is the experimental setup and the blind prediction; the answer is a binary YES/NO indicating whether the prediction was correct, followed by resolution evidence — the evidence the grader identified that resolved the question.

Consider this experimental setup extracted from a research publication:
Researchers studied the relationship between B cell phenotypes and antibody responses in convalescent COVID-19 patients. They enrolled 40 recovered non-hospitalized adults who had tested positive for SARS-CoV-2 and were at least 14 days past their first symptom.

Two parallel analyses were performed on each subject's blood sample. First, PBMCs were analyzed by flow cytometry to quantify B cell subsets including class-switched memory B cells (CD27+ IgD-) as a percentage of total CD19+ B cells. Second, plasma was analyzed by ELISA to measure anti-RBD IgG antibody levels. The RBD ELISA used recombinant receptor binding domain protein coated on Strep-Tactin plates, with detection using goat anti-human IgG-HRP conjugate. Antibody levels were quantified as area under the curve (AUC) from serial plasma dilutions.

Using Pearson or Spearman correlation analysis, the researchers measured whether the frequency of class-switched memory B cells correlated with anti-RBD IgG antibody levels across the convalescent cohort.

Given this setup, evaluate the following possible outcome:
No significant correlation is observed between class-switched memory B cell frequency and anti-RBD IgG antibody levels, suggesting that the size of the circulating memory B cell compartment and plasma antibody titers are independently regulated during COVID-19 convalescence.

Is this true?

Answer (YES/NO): YES